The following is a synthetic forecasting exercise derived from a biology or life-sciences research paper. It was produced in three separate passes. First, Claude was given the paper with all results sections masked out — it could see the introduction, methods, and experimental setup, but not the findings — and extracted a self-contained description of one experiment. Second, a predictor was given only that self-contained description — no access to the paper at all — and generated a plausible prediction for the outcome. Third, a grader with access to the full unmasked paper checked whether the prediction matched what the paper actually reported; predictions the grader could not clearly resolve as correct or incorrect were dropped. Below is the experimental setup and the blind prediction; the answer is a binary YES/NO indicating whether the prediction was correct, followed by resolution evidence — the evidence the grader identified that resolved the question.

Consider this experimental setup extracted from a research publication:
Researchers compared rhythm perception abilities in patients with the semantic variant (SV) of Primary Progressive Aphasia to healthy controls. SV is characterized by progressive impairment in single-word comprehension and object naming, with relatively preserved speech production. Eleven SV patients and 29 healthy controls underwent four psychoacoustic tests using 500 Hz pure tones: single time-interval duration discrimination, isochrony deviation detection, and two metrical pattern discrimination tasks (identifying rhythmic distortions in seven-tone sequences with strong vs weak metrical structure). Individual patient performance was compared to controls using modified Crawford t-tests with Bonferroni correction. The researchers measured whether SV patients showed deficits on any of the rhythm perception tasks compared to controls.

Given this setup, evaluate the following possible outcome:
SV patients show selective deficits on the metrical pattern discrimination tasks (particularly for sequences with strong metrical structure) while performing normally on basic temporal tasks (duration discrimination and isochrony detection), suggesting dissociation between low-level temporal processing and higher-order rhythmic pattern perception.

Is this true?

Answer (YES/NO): NO